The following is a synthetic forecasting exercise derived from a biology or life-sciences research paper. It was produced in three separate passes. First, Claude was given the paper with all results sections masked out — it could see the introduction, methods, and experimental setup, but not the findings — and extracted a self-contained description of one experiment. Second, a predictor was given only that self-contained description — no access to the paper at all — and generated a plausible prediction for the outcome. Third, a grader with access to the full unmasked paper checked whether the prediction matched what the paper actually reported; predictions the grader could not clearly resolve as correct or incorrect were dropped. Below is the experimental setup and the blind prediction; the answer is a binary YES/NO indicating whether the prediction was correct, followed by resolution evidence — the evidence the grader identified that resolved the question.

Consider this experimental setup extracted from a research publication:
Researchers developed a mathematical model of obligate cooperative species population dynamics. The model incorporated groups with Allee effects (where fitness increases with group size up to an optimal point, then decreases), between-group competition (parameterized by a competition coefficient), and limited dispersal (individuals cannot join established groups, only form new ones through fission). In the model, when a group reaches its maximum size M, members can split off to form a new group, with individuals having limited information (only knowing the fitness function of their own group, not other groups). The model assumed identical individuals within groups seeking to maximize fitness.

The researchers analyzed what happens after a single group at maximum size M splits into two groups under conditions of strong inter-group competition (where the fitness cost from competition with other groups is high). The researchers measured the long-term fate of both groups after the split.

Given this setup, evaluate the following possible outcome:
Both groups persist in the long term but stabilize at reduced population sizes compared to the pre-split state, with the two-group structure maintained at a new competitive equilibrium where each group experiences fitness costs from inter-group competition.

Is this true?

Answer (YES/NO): NO